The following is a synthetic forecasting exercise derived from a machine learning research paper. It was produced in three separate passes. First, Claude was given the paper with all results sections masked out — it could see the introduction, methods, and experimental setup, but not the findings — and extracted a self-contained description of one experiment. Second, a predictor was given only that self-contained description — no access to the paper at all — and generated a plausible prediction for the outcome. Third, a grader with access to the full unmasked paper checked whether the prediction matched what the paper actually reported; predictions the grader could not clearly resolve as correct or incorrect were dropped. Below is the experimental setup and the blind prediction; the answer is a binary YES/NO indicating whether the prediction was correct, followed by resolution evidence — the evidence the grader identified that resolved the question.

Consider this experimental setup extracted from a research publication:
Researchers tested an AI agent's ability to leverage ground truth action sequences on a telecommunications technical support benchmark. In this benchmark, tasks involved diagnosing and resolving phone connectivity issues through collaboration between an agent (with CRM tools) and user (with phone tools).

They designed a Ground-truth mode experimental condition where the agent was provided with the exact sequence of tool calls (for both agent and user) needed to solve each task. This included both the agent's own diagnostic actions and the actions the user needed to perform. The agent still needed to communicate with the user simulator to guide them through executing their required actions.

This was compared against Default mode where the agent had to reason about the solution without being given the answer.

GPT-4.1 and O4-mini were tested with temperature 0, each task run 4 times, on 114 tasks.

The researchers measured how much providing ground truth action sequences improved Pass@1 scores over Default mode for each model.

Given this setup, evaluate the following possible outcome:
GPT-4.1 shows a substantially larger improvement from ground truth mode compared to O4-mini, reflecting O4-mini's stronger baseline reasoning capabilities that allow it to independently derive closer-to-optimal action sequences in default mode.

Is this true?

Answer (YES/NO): NO